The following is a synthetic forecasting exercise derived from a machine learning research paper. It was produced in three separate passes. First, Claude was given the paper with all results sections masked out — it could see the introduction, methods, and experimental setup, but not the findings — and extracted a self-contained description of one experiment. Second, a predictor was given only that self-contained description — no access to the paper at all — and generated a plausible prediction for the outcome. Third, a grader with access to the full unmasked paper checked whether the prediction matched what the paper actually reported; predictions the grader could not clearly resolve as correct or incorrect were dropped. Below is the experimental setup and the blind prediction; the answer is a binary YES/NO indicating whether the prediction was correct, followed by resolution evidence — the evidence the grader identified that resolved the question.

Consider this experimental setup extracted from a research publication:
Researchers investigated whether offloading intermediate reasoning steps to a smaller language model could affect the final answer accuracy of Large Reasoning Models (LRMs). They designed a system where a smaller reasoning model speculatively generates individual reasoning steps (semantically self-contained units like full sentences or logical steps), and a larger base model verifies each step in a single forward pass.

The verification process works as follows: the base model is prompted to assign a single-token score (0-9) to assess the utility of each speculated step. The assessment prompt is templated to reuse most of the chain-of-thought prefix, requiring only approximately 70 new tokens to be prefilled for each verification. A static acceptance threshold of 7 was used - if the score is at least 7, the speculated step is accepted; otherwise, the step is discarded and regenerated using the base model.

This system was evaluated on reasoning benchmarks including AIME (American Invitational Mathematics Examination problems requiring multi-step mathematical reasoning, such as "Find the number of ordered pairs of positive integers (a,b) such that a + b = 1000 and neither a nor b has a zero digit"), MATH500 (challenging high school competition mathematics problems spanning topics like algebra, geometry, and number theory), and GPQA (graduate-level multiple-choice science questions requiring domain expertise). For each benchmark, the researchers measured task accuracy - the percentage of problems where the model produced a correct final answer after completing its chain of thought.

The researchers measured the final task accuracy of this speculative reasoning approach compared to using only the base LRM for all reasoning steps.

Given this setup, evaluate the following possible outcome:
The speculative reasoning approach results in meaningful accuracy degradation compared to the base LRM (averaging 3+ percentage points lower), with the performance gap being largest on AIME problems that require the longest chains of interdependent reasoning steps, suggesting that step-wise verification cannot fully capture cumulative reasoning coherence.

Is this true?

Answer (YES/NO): NO